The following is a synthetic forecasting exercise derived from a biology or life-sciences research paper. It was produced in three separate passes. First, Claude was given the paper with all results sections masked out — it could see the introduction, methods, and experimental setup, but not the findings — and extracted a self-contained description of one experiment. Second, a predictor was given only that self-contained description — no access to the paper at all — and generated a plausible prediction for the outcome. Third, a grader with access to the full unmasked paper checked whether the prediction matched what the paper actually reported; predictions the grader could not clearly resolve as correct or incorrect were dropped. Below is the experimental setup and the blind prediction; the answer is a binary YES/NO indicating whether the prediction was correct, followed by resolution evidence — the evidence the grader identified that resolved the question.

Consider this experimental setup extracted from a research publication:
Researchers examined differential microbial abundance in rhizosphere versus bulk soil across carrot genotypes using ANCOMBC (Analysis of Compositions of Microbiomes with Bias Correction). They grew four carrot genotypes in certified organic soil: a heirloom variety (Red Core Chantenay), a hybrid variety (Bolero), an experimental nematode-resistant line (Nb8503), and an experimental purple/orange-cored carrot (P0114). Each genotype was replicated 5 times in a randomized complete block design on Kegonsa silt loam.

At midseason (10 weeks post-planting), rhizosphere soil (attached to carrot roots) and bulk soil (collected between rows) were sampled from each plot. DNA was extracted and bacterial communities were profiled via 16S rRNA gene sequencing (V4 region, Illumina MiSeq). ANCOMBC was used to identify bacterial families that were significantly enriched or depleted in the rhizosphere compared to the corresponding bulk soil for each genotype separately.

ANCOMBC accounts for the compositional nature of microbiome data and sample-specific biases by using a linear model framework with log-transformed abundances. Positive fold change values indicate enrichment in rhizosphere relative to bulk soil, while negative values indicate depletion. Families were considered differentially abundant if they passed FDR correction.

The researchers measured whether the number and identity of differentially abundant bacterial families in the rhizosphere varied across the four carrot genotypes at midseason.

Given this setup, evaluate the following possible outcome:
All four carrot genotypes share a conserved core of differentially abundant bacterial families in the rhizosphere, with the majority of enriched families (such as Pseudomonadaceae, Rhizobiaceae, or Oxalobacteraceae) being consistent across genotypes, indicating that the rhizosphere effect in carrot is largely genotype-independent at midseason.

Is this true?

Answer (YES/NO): NO